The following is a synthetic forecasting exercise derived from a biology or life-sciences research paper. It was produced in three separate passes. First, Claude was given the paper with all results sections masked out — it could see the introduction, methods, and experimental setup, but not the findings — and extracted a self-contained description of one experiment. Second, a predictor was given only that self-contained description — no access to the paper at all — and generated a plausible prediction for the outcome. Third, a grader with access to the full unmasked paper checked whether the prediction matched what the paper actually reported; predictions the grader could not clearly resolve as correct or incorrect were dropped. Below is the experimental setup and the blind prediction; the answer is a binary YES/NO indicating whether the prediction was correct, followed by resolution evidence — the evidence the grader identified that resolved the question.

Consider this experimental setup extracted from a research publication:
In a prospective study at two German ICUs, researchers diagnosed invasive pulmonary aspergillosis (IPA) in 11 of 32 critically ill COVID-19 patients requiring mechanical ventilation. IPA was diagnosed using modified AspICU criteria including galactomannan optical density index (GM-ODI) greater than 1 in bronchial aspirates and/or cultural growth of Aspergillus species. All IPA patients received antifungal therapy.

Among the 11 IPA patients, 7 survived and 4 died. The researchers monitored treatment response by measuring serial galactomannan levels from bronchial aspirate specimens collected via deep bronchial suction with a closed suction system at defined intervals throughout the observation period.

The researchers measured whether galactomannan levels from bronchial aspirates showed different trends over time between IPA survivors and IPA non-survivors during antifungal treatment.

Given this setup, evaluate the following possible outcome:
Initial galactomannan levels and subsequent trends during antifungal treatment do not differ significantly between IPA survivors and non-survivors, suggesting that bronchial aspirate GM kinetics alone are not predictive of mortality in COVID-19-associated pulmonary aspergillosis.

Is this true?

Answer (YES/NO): NO